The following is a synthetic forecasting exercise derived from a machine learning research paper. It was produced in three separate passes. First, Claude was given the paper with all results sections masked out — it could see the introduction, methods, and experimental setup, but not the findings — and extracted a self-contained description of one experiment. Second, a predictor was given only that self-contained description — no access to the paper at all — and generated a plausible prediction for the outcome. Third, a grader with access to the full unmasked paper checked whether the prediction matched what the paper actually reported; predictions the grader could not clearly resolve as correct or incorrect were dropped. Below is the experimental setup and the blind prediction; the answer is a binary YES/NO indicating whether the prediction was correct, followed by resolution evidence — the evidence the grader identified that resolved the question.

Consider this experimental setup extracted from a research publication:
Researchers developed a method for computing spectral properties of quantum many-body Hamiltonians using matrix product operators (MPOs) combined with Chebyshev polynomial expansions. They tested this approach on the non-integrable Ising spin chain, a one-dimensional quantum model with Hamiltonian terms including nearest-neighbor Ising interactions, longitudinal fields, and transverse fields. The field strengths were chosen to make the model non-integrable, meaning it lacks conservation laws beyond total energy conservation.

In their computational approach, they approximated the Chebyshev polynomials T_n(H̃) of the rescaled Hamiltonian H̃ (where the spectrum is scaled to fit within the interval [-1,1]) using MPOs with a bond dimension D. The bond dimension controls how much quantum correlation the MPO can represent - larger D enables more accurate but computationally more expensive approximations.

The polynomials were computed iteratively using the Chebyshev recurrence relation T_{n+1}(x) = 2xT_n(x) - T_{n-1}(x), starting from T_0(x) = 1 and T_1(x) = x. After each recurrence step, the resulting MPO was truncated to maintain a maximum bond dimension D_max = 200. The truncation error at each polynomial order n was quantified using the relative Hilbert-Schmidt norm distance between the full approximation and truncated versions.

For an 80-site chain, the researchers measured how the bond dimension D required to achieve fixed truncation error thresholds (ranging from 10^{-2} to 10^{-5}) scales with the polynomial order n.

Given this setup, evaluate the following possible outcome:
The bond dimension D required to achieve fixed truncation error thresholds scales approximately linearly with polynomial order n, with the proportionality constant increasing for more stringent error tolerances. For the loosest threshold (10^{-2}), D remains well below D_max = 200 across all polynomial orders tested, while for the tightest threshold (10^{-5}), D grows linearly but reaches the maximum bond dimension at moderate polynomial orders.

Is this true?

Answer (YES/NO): NO